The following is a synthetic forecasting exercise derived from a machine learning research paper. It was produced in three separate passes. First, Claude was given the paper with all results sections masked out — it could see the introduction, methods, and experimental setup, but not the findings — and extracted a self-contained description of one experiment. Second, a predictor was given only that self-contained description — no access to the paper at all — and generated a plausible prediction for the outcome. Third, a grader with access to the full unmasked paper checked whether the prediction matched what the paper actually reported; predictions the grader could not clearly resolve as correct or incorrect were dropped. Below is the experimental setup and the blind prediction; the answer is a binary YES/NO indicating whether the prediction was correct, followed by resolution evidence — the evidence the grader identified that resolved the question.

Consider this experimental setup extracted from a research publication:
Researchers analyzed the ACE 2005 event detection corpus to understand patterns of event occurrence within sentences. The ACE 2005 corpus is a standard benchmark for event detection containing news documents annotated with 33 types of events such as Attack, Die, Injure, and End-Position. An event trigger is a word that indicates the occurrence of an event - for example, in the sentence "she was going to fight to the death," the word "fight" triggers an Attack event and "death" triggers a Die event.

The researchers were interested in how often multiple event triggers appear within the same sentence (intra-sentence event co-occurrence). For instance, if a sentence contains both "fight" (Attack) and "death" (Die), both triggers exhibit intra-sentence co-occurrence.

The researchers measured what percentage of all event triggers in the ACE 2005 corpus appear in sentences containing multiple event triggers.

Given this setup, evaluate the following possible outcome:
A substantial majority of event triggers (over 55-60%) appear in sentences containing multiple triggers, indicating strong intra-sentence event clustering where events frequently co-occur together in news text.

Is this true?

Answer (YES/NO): NO